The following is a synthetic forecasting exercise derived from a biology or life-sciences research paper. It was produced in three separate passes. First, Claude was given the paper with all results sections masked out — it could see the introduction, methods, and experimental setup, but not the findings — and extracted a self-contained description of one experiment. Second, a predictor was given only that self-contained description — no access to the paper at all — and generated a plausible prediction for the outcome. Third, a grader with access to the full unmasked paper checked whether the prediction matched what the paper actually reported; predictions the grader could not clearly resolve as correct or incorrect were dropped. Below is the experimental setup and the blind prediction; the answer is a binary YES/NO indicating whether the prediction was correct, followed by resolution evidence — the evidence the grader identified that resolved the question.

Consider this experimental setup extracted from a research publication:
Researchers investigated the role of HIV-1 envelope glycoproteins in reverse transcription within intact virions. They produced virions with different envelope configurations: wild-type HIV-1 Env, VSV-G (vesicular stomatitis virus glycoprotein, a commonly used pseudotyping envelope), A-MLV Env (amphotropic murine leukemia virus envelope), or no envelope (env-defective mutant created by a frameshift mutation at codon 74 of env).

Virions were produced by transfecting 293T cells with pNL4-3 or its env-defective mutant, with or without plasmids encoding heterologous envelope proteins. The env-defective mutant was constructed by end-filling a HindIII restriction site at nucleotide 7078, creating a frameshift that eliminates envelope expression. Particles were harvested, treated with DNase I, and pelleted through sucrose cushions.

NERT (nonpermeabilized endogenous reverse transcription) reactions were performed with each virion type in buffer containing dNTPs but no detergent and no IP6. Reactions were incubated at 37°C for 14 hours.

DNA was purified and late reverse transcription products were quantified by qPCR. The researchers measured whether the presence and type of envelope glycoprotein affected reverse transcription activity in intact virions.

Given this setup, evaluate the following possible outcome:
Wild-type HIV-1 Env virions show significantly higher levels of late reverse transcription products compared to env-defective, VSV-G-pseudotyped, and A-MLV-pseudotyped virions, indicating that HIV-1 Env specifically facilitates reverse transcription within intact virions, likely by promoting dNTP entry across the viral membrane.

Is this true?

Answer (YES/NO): YES